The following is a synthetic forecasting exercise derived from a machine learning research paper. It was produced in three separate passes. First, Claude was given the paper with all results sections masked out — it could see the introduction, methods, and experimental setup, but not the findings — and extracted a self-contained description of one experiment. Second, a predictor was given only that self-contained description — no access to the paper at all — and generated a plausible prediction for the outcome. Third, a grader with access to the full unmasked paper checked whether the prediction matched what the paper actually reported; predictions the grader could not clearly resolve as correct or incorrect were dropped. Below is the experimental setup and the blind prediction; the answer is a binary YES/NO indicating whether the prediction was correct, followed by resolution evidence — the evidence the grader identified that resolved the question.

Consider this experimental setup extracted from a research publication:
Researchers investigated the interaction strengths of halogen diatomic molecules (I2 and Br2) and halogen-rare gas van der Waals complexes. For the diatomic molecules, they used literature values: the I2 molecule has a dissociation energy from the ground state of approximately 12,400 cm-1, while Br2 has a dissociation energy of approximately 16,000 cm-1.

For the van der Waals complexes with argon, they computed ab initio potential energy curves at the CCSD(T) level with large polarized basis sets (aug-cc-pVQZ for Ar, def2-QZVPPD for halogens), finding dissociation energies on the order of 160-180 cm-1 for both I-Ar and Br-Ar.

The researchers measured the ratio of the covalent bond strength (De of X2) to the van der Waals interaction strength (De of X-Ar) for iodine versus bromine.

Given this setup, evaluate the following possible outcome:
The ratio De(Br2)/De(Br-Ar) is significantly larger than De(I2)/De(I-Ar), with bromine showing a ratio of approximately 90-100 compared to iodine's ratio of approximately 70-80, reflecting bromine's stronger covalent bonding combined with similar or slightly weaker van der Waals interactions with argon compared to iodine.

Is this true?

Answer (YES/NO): YES